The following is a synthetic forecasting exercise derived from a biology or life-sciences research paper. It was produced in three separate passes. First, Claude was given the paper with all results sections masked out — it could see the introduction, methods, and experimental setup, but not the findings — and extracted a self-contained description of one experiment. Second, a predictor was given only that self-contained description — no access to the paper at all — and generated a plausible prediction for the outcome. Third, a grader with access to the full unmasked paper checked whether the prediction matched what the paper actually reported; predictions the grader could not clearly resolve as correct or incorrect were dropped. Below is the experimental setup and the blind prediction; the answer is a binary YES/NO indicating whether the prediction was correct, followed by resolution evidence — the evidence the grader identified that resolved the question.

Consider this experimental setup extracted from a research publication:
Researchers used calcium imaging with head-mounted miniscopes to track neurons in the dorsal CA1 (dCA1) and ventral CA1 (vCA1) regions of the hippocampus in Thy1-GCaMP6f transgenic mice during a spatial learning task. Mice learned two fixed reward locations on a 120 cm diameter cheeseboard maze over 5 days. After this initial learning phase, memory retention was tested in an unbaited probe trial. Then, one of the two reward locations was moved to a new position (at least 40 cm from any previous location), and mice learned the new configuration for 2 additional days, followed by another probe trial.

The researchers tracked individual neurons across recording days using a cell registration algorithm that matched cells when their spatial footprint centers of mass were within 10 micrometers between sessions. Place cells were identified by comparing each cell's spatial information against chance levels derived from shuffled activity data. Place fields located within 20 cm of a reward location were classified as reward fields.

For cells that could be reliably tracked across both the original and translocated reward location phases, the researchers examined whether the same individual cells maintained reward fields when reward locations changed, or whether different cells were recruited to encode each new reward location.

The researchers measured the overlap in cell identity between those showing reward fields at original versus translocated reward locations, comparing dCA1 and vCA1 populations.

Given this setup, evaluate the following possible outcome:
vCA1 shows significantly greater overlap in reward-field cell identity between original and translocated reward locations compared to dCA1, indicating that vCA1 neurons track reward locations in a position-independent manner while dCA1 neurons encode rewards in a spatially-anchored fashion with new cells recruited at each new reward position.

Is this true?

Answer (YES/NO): YES